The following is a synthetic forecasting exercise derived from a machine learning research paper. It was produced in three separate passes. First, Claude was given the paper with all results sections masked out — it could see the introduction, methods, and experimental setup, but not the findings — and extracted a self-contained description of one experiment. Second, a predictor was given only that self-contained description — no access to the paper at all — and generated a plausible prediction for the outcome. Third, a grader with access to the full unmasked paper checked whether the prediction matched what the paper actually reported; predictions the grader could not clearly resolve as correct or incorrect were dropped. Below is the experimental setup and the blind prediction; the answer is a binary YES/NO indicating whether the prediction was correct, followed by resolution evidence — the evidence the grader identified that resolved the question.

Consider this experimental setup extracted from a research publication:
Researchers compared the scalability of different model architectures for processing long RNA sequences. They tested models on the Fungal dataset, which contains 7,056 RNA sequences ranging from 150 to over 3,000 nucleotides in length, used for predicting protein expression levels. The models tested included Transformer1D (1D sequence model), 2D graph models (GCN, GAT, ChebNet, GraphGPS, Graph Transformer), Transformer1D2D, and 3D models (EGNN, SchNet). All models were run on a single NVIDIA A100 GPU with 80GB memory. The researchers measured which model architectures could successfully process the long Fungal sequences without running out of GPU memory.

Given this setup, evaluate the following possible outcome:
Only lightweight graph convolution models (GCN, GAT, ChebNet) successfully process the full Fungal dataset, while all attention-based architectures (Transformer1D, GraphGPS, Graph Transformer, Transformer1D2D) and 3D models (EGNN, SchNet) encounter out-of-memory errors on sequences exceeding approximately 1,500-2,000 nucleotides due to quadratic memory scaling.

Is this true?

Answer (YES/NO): NO